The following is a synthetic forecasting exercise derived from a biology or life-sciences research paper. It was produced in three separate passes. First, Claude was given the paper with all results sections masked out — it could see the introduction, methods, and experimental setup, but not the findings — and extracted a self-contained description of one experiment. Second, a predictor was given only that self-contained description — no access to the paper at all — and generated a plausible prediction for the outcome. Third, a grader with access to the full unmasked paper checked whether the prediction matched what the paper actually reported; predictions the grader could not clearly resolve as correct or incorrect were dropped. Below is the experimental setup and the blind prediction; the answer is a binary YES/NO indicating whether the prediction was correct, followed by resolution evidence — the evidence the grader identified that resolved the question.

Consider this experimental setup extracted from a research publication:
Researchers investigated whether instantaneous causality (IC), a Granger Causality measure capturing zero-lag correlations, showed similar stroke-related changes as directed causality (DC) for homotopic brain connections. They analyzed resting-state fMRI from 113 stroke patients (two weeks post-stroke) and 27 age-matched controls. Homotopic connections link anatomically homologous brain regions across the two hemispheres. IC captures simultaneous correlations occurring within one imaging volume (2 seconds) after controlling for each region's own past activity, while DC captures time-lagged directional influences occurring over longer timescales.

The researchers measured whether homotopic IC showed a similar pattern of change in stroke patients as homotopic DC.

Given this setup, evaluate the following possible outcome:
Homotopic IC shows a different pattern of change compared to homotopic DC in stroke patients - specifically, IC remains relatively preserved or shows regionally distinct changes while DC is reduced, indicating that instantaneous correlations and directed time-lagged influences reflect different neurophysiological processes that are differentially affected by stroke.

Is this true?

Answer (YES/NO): NO